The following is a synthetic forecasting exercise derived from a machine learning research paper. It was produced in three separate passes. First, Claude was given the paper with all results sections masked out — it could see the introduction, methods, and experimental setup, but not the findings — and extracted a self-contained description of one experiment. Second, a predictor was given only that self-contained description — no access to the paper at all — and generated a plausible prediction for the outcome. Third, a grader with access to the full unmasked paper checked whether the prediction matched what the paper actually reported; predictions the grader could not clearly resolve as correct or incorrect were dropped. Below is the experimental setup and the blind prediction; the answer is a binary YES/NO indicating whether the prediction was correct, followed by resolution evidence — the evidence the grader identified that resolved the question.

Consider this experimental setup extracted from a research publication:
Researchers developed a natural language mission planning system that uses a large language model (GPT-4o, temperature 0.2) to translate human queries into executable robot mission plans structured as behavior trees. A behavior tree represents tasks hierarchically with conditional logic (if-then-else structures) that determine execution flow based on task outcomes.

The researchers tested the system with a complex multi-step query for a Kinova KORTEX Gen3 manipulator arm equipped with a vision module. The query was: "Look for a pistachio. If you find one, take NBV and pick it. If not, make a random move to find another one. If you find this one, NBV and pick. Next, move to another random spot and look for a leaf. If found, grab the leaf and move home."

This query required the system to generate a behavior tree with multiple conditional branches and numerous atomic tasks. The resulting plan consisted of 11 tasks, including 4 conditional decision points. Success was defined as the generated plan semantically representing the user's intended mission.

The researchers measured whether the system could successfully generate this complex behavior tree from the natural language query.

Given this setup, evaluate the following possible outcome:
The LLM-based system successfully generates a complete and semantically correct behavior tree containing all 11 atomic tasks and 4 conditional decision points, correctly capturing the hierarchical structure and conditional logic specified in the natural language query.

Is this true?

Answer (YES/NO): YES